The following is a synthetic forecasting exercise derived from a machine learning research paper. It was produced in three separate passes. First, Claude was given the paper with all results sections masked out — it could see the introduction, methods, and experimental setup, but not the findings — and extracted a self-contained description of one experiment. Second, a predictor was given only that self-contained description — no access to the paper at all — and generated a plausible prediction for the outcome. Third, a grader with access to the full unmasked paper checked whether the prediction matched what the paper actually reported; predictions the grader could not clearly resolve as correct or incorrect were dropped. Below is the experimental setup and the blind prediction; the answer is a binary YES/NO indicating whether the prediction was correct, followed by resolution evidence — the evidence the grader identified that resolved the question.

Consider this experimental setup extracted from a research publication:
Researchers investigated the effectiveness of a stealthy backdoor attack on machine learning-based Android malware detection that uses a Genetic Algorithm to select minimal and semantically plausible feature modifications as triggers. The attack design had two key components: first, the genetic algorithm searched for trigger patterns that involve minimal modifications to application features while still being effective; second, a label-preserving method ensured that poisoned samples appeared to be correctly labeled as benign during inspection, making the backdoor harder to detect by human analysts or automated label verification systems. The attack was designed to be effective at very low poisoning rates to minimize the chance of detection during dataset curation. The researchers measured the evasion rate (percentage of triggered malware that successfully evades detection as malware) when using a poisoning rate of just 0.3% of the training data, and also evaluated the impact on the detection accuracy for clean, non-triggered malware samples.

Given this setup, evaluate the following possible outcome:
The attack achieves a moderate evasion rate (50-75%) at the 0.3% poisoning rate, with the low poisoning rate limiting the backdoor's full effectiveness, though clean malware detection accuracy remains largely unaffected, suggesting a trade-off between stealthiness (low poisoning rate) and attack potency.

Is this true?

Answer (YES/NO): NO